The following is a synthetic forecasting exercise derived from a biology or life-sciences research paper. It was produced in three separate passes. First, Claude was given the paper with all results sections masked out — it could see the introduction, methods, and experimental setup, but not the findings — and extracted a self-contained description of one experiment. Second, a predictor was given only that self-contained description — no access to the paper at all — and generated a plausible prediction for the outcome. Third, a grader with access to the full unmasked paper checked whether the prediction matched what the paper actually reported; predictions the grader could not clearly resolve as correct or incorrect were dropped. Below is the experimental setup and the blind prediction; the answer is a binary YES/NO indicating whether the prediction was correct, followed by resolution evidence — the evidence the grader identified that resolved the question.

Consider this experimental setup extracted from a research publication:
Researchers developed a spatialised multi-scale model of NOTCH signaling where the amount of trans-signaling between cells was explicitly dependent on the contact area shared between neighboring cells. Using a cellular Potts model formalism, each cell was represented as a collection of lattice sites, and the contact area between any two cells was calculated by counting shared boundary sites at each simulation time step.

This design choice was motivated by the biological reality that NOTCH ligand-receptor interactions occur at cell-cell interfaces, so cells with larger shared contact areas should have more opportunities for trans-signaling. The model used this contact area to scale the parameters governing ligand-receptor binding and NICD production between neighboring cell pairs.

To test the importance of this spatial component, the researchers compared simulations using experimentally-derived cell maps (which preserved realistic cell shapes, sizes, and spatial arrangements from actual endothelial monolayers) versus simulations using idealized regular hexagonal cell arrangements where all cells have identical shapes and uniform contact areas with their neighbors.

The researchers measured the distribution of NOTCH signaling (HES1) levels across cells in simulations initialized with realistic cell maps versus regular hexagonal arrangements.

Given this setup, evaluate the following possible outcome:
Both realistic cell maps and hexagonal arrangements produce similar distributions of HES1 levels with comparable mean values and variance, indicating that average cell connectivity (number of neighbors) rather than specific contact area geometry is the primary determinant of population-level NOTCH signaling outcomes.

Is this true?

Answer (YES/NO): NO